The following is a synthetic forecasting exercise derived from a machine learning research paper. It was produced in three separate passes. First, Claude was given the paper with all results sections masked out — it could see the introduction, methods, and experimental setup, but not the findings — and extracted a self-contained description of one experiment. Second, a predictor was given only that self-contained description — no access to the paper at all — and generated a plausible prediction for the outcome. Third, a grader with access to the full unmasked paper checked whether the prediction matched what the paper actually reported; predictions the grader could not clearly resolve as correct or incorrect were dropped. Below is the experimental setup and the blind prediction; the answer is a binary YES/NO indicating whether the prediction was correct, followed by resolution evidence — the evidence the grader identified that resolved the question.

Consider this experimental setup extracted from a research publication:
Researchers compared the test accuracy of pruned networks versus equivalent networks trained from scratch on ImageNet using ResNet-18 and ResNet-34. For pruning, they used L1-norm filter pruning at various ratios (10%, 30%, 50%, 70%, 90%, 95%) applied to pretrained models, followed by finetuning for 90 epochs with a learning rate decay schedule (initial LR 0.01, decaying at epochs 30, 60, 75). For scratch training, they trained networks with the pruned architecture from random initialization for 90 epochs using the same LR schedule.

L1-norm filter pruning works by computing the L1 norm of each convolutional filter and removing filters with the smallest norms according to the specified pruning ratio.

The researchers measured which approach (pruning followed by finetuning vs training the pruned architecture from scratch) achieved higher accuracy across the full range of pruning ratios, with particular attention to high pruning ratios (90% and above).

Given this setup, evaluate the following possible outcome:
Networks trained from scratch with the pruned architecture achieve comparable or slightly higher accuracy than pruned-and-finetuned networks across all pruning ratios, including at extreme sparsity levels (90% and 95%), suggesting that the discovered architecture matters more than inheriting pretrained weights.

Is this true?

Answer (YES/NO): NO